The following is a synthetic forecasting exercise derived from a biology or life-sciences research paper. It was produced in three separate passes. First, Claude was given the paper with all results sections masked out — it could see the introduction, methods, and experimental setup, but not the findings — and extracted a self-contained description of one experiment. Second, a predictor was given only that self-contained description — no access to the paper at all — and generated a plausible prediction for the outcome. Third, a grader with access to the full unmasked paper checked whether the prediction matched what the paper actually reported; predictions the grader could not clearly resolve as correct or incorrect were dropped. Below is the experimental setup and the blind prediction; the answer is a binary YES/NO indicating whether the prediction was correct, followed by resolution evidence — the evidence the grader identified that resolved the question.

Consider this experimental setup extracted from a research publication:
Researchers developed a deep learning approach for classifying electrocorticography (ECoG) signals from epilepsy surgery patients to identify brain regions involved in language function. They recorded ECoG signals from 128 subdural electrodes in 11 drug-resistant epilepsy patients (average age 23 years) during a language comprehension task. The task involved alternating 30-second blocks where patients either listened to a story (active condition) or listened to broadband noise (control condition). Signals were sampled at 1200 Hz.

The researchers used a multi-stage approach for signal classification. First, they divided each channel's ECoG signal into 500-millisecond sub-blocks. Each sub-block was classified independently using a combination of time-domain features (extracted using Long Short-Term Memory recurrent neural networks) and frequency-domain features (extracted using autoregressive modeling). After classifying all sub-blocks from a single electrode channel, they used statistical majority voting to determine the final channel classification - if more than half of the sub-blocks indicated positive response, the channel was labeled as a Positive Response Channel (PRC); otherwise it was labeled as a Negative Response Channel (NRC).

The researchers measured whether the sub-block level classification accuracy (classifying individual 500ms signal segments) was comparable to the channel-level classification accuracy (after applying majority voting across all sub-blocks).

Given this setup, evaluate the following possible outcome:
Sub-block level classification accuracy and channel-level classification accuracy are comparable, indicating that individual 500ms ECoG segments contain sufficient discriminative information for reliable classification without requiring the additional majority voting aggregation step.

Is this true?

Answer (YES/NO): NO